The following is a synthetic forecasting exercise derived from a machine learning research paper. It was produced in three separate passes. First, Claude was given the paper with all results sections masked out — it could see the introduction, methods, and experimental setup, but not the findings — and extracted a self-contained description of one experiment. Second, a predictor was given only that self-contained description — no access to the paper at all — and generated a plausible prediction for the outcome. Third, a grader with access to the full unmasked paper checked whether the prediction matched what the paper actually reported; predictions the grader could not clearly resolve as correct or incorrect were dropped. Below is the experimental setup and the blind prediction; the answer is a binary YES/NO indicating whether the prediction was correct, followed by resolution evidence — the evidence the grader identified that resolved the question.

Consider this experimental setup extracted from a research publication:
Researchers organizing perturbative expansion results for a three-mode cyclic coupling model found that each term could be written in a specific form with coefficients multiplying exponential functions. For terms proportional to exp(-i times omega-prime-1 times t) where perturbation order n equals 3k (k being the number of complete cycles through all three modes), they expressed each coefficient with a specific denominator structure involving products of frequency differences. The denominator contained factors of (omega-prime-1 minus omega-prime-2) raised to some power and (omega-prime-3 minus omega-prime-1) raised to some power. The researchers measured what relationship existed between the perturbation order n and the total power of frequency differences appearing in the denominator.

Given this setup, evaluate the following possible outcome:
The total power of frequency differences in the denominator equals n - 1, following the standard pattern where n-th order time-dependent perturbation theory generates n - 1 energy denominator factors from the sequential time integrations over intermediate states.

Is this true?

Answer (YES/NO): NO